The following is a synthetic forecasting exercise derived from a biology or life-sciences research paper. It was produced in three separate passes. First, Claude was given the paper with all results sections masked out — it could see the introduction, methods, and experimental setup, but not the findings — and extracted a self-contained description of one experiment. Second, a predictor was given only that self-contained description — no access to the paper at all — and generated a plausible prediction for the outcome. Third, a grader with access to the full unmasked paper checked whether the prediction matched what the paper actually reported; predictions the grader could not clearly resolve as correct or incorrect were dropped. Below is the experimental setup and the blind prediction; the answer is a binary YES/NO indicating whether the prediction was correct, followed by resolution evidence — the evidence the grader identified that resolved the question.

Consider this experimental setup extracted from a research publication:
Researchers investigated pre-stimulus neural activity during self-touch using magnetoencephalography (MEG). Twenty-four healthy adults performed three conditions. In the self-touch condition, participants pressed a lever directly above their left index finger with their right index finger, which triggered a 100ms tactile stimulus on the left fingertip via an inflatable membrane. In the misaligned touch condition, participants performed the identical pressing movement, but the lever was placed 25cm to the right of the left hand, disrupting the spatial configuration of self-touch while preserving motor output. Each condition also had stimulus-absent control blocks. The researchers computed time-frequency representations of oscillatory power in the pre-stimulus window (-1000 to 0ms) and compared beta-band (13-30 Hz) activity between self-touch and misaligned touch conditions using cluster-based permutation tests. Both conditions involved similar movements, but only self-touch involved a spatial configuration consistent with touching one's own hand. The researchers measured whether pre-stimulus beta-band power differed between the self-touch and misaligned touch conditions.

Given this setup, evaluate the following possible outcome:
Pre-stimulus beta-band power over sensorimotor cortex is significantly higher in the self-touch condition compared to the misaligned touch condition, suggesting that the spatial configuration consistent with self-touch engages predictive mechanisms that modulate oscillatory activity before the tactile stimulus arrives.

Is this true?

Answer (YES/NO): NO